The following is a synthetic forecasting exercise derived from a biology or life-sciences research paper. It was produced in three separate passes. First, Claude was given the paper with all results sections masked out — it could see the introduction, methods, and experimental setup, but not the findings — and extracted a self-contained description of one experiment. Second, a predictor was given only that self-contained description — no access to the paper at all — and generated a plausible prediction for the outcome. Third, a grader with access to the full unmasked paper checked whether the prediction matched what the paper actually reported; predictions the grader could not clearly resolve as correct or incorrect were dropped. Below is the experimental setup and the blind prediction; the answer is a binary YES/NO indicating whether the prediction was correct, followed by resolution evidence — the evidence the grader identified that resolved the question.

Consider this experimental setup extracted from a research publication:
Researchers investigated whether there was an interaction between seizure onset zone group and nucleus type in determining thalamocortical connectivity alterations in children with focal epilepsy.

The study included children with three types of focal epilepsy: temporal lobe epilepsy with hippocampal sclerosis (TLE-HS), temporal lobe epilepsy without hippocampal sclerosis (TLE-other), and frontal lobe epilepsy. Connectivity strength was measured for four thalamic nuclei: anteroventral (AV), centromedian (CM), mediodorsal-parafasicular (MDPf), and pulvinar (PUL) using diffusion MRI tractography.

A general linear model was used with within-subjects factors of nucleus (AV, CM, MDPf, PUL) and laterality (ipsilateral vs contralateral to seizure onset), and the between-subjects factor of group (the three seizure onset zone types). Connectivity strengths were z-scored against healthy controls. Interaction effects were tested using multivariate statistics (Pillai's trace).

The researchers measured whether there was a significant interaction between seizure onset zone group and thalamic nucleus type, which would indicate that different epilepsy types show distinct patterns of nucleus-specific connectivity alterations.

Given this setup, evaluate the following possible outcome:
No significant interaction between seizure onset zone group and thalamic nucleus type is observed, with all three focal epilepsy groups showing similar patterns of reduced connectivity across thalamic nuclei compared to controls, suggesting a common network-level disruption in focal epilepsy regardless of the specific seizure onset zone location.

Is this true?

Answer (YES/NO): NO